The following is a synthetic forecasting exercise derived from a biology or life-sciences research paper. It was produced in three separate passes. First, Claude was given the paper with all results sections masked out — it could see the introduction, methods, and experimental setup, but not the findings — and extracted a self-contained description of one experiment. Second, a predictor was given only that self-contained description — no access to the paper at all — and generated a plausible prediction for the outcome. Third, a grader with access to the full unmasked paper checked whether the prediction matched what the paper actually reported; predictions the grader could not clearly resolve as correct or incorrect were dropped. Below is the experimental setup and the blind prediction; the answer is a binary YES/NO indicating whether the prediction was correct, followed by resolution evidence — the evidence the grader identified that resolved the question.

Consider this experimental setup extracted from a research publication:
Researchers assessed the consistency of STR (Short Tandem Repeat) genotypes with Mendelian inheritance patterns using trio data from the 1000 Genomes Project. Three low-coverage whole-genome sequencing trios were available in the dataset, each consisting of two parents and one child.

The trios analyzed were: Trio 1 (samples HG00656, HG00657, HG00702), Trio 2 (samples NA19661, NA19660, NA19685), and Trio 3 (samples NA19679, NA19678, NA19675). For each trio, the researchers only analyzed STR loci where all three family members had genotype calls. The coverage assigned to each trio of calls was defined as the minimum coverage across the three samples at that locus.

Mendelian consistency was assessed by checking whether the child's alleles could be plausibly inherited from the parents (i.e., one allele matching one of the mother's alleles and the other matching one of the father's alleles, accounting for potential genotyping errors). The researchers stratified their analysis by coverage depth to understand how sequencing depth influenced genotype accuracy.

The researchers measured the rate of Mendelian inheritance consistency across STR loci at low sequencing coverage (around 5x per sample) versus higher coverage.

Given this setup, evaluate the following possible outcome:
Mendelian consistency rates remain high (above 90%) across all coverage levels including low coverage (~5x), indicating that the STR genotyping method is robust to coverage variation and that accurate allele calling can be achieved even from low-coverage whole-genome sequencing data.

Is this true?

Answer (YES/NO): NO